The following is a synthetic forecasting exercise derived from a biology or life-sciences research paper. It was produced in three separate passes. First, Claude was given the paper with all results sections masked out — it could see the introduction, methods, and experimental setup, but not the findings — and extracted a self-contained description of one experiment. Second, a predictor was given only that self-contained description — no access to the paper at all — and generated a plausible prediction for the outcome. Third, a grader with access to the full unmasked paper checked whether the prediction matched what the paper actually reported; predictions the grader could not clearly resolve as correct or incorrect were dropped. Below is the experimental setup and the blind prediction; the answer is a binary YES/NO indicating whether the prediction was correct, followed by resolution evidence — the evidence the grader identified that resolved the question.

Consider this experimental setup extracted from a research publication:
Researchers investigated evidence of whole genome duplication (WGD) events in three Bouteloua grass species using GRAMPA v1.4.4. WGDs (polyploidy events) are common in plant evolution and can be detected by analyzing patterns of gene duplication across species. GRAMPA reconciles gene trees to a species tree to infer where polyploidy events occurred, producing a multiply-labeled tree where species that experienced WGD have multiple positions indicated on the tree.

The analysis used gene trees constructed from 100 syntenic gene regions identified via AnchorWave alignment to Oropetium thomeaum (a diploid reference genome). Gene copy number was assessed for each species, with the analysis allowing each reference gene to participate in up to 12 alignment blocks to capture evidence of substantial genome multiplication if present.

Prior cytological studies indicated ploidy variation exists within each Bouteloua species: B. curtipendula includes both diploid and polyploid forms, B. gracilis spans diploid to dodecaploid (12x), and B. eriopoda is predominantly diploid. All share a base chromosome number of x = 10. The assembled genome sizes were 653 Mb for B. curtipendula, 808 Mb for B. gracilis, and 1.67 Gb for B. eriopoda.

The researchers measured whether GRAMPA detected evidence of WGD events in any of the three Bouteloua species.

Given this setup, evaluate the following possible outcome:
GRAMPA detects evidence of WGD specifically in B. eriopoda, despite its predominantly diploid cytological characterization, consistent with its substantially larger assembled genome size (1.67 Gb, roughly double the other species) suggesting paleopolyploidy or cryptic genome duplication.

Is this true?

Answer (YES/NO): YES